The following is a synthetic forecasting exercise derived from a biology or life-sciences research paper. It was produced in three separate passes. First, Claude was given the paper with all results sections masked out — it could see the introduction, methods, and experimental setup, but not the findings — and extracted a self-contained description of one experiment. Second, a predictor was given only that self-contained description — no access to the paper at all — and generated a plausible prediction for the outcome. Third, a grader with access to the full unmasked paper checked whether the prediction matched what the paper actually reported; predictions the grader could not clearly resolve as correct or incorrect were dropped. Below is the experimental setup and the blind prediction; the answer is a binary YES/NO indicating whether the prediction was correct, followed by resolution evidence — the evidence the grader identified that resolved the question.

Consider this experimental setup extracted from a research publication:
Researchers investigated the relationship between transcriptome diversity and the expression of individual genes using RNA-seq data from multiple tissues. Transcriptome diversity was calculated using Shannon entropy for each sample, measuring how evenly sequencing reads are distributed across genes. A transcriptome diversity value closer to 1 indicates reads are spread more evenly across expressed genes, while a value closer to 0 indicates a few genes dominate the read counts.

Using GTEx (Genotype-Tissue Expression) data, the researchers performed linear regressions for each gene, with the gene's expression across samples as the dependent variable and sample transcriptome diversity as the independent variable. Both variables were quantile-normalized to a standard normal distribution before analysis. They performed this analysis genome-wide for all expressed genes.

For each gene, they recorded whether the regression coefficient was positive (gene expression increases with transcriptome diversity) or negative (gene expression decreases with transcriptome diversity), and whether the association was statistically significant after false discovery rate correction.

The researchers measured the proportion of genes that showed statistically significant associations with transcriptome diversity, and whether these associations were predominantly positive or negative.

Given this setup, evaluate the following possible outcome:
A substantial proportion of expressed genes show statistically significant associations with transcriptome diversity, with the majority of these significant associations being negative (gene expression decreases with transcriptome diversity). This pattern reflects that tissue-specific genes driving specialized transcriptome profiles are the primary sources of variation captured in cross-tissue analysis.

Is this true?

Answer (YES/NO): NO